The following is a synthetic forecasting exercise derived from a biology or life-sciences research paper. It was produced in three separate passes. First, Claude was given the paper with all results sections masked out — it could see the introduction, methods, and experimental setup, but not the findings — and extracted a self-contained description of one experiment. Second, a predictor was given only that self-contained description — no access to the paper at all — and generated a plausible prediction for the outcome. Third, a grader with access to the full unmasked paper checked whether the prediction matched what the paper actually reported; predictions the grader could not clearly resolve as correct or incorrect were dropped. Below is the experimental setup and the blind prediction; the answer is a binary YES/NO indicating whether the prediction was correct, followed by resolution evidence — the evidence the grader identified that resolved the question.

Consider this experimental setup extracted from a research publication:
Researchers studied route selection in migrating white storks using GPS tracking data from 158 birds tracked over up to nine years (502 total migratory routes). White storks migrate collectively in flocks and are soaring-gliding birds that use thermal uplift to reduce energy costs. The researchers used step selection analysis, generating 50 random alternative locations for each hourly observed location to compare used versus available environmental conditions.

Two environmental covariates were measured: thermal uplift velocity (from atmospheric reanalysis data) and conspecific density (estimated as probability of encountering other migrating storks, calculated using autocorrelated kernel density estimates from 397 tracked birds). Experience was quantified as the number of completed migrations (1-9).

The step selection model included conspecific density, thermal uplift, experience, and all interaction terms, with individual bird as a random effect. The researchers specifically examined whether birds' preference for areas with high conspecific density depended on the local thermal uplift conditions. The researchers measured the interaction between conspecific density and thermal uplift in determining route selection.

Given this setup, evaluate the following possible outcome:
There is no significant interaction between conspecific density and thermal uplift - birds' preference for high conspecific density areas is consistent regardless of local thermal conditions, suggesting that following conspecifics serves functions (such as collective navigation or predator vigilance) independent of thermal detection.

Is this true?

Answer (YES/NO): NO